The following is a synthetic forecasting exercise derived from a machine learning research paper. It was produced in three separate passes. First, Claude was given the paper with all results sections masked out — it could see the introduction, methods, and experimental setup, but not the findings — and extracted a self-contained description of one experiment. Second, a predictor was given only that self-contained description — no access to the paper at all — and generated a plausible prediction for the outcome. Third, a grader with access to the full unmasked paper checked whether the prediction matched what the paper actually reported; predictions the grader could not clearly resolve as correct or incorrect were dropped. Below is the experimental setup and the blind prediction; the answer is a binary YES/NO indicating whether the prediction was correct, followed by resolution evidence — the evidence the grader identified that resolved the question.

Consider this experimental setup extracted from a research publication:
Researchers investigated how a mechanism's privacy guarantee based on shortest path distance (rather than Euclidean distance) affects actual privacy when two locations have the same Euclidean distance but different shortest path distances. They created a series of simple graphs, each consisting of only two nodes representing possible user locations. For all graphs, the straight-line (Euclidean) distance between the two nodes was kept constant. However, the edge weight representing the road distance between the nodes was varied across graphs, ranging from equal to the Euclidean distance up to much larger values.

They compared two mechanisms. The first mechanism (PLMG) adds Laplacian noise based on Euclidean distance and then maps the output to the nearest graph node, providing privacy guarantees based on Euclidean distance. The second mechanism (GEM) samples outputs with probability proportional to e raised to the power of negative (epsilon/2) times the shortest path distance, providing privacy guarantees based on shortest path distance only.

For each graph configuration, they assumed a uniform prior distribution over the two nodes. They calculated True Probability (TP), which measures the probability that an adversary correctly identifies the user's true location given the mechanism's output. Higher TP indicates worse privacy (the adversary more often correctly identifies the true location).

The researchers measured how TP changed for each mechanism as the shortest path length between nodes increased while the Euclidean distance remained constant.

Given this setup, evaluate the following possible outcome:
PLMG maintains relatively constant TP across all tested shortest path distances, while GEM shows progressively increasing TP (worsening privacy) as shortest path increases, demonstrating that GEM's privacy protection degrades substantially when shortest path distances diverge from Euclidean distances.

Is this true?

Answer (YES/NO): YES